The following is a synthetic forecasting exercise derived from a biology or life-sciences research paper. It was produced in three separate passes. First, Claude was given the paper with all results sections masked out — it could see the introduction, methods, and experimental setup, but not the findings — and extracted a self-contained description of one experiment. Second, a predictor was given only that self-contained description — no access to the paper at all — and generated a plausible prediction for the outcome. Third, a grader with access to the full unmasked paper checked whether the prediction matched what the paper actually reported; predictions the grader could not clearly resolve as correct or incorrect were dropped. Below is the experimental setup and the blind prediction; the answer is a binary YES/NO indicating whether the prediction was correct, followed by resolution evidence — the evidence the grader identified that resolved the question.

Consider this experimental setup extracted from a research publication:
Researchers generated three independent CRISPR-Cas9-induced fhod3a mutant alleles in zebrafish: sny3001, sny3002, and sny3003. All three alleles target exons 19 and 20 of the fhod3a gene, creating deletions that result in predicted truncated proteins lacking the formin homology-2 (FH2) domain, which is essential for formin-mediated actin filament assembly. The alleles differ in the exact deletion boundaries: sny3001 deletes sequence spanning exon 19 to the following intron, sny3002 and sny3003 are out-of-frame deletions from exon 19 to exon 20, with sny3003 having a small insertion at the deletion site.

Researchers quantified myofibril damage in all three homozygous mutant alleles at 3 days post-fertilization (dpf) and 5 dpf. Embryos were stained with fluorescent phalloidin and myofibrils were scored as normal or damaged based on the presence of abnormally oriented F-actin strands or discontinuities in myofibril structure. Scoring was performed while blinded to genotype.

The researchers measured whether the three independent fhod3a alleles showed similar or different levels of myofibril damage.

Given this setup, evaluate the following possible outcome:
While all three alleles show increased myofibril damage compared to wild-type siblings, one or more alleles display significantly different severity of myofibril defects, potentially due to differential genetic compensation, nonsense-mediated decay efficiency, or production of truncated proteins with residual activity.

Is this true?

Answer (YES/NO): NO